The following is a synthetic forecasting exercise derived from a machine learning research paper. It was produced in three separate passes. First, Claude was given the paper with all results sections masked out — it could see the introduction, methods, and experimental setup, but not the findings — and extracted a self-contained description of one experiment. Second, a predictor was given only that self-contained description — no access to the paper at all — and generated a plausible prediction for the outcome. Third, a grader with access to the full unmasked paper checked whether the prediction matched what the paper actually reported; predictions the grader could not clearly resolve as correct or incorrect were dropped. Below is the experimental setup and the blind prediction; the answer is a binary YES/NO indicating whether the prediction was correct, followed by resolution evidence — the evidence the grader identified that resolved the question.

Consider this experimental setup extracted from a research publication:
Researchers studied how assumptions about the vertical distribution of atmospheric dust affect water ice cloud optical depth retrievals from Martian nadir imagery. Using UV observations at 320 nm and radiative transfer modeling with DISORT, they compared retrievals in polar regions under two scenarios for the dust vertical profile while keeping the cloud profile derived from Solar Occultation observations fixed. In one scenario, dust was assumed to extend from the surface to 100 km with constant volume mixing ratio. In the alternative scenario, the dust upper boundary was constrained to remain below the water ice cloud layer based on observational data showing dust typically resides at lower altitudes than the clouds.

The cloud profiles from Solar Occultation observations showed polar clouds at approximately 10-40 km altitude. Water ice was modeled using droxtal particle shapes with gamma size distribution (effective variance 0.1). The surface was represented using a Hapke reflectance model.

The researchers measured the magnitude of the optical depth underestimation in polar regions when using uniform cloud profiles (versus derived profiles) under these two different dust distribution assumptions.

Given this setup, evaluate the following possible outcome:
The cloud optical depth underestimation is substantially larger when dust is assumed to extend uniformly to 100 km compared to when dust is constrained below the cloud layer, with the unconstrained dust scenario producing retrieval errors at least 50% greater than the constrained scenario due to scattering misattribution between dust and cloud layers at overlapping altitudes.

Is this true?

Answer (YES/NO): YES